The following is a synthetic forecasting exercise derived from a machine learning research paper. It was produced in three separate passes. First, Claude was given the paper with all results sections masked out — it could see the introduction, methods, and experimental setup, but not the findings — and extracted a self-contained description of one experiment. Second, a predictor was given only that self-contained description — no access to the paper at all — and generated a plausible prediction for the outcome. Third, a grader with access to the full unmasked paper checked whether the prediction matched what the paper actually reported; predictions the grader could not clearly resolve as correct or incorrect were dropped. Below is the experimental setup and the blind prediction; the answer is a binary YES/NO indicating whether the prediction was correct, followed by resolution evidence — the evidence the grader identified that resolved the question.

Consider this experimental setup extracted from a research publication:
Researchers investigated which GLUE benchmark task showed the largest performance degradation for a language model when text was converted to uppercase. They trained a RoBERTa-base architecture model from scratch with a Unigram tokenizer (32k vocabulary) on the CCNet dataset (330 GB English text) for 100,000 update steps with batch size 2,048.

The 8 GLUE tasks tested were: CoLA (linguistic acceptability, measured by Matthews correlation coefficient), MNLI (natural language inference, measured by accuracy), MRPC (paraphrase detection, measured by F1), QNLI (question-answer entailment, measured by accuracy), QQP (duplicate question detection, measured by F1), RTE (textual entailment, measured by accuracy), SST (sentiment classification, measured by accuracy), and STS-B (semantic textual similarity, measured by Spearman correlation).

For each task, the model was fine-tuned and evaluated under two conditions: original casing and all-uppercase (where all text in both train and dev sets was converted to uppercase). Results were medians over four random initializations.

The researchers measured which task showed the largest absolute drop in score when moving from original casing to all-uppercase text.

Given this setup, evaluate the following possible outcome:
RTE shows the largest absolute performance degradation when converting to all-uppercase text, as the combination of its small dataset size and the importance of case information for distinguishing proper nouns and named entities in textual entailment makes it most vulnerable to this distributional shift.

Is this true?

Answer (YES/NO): NO